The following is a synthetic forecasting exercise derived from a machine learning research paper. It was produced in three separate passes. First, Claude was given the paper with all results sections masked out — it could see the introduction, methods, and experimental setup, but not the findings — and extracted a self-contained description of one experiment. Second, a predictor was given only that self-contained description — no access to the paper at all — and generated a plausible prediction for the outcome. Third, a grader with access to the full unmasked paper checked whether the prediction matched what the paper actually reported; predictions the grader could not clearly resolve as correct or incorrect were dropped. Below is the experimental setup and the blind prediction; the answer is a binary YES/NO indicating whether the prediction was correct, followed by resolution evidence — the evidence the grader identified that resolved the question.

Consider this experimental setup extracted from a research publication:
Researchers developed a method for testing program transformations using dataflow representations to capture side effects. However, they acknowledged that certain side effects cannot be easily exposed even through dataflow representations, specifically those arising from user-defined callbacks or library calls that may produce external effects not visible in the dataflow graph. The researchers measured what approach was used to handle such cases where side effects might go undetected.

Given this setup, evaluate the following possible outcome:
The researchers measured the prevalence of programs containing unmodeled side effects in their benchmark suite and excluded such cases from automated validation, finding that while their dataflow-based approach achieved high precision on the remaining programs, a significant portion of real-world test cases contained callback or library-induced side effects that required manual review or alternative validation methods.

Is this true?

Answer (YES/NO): NO